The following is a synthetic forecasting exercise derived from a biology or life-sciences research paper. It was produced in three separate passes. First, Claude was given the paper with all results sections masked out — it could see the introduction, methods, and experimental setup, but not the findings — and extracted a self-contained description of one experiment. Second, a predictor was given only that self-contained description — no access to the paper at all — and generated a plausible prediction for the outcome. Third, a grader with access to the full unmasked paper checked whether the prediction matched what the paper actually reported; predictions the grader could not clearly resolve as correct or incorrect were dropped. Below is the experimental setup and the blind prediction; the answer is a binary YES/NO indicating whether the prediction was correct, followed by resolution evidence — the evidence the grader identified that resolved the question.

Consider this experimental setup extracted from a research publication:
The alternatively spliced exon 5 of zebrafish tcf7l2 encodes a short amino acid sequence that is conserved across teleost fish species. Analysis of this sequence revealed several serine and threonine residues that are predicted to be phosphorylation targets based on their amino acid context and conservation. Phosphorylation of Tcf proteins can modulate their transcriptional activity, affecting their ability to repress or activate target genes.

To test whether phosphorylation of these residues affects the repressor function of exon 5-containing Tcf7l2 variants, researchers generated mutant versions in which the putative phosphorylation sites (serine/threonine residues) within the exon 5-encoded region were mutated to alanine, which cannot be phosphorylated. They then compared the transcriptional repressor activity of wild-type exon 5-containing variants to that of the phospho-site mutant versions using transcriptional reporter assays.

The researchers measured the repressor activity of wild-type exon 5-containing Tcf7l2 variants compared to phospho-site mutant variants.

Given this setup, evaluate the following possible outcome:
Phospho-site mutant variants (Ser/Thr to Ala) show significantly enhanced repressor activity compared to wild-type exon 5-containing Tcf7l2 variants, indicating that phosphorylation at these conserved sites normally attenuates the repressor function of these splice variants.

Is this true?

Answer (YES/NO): NO